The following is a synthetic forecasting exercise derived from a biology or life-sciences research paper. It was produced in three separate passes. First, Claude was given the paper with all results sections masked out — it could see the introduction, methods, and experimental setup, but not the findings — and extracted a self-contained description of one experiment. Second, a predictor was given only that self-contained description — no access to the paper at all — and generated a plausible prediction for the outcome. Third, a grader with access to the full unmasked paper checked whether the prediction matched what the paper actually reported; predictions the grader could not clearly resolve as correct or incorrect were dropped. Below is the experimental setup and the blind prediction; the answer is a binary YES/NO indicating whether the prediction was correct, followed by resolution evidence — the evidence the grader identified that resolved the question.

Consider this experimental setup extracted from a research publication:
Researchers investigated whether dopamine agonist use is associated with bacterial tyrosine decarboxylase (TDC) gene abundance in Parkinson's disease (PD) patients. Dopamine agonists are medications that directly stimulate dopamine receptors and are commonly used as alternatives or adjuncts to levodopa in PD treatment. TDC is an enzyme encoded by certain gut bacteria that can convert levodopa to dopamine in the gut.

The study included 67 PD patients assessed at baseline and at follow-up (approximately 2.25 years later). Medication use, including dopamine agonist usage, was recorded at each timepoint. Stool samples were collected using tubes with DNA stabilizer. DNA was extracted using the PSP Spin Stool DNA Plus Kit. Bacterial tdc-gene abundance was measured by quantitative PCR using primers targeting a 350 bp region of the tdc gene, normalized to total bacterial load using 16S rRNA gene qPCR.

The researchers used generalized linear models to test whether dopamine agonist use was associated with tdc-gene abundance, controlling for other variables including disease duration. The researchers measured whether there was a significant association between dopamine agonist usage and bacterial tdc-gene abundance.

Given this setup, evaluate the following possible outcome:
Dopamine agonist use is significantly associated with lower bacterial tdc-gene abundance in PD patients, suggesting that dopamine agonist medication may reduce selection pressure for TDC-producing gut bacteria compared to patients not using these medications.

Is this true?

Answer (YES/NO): NO